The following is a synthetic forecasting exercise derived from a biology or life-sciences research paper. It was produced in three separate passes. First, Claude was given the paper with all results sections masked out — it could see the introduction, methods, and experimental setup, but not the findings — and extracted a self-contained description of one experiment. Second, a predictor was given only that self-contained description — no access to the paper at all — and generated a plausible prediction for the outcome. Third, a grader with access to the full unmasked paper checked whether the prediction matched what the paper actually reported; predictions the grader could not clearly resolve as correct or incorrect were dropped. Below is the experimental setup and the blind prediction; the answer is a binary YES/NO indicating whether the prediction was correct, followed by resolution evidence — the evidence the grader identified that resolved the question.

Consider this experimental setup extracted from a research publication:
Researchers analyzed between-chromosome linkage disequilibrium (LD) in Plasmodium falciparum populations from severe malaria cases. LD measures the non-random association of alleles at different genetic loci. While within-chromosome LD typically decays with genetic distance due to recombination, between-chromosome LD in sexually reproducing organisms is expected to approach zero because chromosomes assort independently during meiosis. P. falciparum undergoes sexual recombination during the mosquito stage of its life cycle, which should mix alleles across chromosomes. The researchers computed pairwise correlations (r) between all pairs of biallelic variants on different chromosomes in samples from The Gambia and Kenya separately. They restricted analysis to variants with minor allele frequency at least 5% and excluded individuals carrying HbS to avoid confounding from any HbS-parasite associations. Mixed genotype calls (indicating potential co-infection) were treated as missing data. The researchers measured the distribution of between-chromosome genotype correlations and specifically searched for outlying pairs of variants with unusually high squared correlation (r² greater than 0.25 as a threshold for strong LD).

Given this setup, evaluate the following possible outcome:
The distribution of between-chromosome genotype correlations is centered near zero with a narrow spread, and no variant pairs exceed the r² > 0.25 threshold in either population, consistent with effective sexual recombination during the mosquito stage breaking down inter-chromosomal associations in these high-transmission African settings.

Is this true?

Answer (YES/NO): NO